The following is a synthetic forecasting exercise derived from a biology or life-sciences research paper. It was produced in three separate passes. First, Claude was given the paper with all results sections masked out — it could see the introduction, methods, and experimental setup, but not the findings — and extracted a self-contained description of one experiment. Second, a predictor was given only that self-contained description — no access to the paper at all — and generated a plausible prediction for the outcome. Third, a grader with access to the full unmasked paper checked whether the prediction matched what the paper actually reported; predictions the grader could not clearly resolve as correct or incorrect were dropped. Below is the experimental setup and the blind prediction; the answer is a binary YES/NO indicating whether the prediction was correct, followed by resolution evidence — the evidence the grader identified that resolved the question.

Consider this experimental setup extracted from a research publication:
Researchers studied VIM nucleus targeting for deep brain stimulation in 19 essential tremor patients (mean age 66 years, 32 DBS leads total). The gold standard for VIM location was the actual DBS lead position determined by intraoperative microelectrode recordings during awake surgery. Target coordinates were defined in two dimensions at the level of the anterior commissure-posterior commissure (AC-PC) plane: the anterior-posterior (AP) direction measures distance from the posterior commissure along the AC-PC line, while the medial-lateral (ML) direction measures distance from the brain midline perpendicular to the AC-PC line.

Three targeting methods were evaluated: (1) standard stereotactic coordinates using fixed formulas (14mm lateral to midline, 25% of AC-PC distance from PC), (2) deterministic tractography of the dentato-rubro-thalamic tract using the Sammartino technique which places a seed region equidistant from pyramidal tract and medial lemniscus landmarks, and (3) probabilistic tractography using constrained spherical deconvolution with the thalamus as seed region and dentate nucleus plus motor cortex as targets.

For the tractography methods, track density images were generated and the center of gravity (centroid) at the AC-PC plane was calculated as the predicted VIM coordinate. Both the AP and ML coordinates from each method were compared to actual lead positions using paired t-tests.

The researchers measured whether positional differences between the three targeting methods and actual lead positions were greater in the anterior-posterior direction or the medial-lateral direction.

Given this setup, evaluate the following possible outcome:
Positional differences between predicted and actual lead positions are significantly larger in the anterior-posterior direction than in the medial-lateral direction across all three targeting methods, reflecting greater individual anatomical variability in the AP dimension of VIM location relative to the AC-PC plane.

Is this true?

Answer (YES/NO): NO